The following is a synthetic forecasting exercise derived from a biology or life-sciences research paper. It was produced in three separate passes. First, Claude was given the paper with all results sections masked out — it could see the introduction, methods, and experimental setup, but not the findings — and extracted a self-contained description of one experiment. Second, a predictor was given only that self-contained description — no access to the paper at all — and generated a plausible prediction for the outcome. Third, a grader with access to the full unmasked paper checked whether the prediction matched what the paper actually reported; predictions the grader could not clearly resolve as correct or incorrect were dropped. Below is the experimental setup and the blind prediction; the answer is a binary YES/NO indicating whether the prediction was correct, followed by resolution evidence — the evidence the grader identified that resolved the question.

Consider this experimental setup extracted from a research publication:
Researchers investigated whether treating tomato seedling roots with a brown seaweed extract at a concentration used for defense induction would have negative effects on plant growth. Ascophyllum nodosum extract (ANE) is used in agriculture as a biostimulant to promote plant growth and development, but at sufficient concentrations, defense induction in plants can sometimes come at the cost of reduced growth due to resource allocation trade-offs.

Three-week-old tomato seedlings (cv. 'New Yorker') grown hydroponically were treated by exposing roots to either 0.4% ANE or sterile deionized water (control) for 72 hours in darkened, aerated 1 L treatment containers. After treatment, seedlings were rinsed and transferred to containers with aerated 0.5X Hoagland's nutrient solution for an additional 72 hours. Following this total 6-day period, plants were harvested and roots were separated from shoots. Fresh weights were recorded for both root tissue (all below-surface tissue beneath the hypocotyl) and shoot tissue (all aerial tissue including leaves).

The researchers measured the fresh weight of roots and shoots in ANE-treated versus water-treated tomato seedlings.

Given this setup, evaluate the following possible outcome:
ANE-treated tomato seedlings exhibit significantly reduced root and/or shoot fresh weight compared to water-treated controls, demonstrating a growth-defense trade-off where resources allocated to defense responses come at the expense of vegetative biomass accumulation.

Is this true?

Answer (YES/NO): YES